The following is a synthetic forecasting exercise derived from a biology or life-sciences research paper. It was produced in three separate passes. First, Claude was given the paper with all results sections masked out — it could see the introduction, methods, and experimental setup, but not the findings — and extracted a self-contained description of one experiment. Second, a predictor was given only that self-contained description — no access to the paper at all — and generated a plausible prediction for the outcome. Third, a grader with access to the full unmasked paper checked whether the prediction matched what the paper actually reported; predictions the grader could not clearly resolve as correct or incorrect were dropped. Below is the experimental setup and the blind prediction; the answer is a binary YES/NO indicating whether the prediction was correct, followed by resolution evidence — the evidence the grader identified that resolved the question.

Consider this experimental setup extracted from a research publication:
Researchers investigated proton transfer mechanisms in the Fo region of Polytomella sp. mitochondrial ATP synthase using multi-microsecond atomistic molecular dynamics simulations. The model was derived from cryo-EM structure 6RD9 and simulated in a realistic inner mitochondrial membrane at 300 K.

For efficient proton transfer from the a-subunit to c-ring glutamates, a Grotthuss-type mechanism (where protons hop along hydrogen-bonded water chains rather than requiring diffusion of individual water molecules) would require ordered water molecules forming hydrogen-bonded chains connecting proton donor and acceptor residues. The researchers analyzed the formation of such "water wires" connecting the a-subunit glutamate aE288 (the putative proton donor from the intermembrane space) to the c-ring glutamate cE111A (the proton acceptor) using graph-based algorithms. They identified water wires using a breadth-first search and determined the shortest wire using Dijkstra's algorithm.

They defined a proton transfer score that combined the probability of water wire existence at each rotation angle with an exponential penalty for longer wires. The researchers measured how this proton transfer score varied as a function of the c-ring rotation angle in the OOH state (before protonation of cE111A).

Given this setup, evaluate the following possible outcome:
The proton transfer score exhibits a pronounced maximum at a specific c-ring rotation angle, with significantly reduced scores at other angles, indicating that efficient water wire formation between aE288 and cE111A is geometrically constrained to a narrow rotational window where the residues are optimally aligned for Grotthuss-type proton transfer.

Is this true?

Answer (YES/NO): YES